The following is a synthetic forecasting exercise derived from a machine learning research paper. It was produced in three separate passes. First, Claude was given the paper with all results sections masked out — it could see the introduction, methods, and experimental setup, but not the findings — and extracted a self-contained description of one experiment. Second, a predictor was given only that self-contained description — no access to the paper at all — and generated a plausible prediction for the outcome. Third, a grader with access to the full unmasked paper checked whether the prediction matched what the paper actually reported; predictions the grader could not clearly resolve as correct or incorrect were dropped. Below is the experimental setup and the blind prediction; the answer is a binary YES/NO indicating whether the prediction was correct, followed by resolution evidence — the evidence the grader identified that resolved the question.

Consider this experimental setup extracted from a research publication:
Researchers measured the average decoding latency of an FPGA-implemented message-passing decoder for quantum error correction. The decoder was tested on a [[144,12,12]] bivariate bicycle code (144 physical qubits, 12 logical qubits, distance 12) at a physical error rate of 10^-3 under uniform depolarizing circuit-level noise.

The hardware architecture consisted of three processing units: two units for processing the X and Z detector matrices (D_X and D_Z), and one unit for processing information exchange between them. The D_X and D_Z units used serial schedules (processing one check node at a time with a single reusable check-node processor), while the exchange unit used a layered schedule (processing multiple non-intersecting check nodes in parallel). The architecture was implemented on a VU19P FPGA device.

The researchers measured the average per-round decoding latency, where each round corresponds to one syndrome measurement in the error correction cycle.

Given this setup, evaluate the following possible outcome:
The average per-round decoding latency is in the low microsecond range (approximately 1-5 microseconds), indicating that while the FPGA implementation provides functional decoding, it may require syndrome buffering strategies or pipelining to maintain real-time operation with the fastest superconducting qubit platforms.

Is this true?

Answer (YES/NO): NO